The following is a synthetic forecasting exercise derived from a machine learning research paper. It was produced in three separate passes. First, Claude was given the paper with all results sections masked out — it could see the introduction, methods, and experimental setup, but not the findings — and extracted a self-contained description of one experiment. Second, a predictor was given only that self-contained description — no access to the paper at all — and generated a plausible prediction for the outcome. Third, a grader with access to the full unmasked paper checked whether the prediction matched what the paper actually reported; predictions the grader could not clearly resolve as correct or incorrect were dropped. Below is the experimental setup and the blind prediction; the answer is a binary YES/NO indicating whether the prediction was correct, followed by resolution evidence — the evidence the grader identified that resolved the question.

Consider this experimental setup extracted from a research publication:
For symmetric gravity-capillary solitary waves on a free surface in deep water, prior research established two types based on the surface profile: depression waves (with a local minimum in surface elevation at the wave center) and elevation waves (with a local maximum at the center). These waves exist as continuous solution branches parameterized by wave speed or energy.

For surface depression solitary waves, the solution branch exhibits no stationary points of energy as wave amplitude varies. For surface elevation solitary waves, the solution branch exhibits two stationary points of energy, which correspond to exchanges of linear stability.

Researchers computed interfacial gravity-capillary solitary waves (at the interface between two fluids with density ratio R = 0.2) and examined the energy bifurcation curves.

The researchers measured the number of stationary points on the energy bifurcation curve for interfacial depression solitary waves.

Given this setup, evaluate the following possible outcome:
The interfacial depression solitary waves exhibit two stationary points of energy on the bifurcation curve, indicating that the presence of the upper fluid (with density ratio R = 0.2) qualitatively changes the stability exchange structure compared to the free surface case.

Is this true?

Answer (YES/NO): YES